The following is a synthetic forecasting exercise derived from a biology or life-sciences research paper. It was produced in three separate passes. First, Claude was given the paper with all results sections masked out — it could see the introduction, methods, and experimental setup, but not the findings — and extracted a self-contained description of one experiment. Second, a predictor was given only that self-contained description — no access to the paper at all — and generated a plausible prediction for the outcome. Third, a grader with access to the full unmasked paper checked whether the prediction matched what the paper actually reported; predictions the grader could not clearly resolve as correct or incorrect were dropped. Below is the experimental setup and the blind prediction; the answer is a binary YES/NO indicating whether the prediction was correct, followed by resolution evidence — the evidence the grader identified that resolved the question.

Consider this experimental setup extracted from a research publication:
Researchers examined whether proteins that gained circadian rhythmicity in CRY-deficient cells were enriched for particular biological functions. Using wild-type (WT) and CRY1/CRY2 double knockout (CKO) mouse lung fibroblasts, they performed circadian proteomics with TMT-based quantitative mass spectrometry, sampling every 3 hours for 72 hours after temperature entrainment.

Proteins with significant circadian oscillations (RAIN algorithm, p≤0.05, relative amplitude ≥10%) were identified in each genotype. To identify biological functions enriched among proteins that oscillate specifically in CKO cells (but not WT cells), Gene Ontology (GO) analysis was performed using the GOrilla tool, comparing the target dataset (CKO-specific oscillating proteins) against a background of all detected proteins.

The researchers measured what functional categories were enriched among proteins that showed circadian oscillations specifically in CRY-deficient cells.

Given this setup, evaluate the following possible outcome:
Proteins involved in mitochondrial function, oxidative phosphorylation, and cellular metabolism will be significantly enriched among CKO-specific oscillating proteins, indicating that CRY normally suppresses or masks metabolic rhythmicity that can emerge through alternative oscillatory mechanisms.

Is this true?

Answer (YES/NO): NO